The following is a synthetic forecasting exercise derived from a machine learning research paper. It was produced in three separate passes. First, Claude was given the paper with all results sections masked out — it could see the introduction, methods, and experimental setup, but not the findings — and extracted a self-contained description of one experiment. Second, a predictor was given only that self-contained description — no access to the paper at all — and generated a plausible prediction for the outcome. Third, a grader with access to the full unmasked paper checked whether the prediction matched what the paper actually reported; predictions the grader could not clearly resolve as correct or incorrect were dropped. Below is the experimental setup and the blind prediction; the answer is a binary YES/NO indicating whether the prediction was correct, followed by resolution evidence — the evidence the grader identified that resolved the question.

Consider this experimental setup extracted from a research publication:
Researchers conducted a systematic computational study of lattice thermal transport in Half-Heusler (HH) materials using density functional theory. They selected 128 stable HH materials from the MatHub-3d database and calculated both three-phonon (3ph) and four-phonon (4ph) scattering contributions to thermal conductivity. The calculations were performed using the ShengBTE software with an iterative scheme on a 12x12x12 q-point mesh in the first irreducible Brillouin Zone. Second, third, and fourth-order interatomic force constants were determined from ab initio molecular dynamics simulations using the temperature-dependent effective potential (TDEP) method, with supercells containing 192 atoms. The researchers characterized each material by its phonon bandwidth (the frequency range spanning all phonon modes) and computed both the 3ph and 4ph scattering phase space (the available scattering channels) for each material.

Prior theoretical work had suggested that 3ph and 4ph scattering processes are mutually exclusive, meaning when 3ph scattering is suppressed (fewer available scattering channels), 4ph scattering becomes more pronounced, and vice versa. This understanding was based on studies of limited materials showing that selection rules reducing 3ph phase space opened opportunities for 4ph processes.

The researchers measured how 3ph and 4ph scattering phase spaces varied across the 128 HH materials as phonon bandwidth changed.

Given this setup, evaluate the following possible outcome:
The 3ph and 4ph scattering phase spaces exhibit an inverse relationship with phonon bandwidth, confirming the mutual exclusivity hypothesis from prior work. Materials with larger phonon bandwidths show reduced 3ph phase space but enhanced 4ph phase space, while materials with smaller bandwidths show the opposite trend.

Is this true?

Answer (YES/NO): NO